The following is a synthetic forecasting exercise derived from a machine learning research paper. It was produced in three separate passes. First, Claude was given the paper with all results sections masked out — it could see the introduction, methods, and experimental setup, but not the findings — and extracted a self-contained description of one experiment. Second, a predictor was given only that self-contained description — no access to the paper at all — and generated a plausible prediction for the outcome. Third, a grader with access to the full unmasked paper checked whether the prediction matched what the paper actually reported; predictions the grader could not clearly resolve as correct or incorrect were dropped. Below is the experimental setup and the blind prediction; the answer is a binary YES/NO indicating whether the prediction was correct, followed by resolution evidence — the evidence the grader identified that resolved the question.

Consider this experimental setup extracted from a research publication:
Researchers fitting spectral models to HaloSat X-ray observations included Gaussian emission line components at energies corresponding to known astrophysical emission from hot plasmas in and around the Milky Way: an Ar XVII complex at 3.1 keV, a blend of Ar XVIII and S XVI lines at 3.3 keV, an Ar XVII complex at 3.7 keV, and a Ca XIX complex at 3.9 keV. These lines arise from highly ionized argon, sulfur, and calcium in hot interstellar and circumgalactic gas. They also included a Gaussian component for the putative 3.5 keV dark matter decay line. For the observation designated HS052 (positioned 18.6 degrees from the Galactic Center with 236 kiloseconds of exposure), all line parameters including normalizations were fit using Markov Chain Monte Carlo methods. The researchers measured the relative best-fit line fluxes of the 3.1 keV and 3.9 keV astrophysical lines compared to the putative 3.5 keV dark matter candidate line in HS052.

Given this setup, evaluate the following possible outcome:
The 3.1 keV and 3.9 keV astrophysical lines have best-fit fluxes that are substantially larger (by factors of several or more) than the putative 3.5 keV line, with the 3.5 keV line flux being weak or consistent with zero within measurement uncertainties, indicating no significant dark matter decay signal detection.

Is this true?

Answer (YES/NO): NO